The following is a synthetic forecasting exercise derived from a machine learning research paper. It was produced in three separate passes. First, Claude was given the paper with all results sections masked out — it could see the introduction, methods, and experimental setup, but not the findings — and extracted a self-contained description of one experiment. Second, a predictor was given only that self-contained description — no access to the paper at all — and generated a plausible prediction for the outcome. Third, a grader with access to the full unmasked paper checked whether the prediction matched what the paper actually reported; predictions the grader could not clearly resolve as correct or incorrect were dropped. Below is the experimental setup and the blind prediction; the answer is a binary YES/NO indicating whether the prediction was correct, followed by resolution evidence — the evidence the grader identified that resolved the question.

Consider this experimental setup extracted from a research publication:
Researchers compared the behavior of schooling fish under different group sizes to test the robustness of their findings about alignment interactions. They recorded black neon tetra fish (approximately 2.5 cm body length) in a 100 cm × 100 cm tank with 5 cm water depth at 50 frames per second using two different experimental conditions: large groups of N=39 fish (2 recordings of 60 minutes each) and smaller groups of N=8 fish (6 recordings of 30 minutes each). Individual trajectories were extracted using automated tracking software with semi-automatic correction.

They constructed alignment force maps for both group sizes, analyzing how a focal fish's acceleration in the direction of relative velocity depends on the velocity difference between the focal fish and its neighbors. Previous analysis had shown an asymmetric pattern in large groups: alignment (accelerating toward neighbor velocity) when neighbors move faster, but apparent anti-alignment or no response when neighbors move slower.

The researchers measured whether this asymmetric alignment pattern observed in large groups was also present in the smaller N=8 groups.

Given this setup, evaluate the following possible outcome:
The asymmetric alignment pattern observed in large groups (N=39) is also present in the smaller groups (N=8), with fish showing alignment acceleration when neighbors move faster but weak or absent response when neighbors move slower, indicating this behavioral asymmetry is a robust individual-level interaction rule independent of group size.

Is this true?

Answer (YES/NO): YES